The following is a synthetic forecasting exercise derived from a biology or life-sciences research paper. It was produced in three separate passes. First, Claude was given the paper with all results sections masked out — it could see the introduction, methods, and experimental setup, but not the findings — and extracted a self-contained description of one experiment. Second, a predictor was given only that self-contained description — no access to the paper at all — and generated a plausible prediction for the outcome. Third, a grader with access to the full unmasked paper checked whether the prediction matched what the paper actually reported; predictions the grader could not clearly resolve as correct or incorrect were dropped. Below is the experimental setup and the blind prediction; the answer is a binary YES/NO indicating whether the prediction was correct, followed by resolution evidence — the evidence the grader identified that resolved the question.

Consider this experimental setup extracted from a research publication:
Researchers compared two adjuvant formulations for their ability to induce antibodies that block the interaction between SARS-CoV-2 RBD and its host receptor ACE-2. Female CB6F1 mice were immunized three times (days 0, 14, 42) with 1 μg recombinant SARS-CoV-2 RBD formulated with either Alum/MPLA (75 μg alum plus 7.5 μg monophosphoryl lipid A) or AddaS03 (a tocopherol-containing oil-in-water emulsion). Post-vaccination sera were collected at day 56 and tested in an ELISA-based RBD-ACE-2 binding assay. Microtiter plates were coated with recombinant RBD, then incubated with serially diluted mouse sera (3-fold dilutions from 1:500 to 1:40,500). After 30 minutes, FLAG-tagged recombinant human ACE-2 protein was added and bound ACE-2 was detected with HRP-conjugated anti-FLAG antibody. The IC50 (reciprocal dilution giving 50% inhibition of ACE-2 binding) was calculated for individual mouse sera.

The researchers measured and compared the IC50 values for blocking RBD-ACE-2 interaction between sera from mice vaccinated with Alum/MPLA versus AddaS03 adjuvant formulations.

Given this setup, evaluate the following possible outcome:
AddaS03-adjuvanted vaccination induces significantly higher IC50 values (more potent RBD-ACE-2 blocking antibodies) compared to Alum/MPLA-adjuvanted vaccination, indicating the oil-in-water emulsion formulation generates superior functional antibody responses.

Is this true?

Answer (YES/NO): NO